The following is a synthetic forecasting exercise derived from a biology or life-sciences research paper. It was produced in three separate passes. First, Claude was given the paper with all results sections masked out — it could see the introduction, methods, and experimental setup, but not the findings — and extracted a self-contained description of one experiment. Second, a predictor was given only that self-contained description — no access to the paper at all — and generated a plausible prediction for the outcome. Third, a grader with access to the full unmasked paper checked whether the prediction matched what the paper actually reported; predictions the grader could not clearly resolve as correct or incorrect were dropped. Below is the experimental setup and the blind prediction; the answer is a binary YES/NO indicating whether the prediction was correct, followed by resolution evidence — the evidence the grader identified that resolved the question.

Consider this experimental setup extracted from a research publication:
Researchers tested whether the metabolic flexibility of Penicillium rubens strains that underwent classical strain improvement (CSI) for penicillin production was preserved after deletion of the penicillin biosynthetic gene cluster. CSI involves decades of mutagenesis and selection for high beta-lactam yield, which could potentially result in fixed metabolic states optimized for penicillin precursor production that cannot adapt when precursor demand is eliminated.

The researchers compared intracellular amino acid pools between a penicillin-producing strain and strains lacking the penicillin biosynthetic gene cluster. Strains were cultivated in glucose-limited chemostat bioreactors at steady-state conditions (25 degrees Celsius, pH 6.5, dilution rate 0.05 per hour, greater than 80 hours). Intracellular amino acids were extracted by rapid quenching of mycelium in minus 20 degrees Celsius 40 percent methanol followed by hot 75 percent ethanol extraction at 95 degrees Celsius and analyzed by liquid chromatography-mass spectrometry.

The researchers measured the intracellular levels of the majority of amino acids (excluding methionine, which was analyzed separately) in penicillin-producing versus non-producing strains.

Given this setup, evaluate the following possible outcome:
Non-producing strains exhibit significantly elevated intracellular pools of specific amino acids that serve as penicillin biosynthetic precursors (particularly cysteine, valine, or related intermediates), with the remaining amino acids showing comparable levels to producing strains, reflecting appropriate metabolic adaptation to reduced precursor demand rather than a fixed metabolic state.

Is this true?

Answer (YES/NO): NO